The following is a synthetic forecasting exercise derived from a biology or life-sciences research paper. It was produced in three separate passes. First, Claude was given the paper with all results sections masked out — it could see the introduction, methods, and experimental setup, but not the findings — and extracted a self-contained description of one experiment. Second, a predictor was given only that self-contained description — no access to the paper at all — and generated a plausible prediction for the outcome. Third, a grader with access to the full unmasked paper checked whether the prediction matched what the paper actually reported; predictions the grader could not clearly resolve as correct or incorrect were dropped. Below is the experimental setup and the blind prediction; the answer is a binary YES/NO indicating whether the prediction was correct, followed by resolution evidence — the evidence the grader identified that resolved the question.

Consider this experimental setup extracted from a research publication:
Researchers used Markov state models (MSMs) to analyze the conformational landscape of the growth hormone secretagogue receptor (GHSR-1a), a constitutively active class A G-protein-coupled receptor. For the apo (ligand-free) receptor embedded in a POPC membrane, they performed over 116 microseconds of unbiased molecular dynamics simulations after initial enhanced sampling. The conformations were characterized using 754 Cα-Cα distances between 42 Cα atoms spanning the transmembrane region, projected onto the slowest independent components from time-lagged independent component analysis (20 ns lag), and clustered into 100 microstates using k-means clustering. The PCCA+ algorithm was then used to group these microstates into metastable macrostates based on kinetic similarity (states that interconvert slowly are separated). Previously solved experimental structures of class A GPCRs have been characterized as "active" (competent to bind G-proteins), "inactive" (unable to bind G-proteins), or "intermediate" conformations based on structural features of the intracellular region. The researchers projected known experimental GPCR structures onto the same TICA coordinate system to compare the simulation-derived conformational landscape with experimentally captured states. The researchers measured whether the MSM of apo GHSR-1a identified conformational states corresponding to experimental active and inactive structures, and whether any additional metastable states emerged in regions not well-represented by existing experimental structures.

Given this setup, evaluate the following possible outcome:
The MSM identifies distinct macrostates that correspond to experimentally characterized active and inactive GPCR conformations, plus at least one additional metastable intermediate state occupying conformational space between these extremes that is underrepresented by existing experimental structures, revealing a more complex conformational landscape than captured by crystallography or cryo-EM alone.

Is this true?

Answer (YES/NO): YES